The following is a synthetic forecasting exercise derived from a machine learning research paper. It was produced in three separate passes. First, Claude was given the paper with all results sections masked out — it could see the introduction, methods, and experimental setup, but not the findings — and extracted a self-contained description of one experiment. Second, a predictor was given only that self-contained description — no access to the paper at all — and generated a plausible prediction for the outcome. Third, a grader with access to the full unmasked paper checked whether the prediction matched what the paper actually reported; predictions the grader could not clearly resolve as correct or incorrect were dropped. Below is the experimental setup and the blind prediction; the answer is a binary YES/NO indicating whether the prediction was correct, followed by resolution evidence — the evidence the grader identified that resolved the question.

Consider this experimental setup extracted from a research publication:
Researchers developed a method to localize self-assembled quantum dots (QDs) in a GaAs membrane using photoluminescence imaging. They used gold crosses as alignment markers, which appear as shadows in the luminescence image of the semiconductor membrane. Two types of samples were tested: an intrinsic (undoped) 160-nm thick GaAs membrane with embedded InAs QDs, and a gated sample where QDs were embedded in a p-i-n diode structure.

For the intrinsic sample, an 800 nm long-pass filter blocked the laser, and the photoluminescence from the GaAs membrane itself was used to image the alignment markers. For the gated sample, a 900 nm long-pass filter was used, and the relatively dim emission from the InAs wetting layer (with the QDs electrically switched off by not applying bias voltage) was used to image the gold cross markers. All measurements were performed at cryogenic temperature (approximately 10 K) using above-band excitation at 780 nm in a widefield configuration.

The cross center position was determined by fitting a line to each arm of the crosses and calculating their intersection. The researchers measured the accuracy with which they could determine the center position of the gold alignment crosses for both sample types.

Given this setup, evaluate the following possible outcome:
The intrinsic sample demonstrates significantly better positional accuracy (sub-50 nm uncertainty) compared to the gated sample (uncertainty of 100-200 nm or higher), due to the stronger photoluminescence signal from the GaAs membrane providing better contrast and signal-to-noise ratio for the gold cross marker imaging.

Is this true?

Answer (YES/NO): NO